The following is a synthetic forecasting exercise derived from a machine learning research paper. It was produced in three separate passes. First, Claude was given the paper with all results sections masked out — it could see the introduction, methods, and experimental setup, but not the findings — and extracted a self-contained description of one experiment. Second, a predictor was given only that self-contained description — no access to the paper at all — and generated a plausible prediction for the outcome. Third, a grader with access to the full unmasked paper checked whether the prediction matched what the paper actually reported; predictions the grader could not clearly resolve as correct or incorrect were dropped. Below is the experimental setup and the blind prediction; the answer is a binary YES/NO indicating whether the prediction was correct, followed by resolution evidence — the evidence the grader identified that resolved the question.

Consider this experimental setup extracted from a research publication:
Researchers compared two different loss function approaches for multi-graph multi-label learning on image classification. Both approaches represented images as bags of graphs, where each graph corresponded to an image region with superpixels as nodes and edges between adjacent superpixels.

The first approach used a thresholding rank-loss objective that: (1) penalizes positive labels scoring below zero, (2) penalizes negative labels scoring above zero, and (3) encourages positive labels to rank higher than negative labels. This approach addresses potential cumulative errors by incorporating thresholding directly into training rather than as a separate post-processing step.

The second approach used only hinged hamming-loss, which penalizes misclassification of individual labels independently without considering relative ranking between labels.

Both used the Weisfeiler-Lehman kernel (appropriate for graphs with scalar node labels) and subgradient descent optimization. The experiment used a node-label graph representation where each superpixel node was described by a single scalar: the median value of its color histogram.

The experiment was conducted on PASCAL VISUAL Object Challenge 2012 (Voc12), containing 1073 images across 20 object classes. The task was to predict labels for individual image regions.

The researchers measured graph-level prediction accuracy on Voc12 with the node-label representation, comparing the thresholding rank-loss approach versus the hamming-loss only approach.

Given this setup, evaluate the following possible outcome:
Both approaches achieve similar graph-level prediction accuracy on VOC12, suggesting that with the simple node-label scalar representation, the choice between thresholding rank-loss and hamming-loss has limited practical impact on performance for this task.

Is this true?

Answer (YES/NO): NO